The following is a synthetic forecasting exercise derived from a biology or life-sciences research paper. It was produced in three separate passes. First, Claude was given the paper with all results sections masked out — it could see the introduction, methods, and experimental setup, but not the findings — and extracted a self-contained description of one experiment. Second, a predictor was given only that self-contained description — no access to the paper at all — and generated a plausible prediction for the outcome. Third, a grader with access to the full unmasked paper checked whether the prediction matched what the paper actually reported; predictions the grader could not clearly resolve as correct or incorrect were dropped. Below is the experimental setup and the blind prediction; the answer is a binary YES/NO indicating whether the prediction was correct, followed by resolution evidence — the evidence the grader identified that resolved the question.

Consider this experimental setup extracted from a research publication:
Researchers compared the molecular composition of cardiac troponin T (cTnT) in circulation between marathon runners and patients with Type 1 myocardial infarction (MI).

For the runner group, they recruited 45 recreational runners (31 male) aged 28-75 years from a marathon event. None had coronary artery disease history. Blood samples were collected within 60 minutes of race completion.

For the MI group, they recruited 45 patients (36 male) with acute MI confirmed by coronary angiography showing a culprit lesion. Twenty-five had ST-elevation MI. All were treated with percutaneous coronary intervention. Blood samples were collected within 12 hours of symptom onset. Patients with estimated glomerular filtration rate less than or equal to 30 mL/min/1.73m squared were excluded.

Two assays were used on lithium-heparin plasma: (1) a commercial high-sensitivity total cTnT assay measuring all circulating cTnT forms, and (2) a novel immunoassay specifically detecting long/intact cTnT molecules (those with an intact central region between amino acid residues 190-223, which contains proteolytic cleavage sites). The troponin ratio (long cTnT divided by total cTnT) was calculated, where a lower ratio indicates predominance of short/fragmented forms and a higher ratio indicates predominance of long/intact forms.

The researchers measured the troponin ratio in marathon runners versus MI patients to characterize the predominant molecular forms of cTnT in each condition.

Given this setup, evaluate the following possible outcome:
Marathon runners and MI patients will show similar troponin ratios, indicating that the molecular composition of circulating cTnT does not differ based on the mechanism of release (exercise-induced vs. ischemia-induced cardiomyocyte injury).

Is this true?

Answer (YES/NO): NO